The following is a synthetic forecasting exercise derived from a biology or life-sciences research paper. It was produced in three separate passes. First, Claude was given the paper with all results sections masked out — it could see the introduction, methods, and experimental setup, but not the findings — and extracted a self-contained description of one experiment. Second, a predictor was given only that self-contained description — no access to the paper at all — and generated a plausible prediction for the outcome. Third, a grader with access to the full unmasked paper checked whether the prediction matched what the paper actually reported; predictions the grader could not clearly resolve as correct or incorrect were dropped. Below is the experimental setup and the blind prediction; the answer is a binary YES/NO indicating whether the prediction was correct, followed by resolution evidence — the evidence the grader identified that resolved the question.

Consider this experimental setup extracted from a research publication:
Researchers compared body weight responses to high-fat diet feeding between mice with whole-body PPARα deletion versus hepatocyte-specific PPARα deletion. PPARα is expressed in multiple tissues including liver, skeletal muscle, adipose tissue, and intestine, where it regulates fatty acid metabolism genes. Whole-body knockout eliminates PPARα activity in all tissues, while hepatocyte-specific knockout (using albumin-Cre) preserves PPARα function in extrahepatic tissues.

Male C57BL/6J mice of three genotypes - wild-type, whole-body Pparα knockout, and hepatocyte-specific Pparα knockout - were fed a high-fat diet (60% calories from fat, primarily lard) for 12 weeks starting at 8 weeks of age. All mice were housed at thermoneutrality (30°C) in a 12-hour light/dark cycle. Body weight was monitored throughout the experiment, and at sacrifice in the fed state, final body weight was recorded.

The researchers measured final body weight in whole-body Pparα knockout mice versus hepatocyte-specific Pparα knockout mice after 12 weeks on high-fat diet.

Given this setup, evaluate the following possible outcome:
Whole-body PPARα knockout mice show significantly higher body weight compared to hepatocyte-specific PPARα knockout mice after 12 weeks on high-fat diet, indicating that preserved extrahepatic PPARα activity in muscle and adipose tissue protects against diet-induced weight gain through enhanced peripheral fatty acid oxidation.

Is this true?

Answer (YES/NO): YES